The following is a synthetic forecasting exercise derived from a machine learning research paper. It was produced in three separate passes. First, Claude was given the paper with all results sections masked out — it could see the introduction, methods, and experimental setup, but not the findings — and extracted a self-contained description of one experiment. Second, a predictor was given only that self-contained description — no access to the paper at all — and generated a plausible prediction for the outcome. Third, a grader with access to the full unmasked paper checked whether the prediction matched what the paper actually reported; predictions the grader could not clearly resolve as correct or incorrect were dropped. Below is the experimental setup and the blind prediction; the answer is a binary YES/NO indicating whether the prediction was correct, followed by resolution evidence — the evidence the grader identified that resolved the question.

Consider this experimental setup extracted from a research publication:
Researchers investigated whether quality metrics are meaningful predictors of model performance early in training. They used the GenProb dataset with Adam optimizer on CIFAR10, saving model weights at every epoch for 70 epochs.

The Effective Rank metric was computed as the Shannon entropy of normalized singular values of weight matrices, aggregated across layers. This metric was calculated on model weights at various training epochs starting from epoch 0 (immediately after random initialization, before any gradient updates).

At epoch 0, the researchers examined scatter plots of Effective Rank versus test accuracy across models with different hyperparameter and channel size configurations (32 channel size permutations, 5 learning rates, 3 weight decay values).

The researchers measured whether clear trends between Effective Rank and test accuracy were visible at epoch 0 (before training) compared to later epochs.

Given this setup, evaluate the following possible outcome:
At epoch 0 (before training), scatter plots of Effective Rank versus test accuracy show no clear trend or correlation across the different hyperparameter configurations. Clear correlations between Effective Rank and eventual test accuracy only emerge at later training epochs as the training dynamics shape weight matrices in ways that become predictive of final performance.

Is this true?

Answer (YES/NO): YES